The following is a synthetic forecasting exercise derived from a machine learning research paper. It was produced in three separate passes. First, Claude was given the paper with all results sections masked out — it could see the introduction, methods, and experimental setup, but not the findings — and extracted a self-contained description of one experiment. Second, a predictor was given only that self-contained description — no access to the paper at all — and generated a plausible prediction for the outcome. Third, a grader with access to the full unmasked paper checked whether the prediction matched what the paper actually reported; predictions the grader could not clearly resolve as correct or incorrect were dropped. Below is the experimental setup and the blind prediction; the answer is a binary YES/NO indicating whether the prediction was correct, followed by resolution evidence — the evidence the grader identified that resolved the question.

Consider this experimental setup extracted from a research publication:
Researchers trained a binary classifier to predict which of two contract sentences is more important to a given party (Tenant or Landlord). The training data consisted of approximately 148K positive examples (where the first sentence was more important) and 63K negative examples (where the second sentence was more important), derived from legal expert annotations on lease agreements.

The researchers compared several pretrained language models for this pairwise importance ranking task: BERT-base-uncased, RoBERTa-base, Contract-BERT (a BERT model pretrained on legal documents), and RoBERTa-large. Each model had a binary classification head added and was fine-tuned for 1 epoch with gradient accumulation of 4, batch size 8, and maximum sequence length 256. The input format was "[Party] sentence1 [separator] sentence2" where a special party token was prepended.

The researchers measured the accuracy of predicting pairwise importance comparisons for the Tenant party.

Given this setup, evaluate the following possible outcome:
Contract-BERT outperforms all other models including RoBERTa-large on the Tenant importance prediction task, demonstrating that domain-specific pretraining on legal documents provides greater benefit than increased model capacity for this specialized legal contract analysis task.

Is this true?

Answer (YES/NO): NO